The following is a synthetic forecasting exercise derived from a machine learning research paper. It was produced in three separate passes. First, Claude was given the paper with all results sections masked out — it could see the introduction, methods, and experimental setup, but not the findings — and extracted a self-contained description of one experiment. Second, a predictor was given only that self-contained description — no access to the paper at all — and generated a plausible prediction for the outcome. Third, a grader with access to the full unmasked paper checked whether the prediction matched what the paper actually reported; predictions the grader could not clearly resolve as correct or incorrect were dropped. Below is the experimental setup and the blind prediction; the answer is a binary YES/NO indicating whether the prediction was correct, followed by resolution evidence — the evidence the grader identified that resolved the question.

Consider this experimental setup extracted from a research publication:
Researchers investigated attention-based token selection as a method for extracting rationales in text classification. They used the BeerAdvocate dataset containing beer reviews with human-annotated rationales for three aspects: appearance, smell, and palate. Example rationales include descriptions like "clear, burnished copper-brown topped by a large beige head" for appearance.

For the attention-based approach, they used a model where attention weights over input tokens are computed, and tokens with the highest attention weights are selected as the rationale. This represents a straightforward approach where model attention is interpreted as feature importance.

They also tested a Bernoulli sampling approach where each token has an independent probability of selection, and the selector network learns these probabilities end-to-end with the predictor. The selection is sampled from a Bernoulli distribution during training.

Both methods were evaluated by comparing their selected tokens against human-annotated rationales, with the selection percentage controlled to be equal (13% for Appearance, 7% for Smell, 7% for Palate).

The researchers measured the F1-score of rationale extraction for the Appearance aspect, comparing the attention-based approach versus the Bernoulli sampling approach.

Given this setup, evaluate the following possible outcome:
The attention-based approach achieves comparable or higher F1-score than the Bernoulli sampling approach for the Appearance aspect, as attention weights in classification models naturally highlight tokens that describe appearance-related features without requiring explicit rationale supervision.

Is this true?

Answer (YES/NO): NO